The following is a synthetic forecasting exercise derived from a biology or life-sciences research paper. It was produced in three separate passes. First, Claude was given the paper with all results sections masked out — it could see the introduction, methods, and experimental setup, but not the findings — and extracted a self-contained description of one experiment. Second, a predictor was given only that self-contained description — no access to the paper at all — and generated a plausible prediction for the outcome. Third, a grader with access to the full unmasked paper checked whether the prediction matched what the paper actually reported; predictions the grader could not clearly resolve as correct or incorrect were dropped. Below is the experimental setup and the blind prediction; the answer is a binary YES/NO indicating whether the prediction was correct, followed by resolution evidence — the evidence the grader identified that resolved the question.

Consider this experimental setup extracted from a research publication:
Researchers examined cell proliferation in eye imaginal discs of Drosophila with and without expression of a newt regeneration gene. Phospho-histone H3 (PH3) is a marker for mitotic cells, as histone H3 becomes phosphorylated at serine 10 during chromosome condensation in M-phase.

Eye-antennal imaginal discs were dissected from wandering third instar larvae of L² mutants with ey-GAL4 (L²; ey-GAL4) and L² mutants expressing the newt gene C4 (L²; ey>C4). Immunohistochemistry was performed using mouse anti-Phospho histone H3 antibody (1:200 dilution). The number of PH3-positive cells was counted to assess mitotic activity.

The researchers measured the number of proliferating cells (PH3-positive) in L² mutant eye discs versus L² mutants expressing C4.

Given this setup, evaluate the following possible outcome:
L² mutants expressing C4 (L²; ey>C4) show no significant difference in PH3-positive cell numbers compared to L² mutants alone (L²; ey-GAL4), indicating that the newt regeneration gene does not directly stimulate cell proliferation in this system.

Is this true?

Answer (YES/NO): NO